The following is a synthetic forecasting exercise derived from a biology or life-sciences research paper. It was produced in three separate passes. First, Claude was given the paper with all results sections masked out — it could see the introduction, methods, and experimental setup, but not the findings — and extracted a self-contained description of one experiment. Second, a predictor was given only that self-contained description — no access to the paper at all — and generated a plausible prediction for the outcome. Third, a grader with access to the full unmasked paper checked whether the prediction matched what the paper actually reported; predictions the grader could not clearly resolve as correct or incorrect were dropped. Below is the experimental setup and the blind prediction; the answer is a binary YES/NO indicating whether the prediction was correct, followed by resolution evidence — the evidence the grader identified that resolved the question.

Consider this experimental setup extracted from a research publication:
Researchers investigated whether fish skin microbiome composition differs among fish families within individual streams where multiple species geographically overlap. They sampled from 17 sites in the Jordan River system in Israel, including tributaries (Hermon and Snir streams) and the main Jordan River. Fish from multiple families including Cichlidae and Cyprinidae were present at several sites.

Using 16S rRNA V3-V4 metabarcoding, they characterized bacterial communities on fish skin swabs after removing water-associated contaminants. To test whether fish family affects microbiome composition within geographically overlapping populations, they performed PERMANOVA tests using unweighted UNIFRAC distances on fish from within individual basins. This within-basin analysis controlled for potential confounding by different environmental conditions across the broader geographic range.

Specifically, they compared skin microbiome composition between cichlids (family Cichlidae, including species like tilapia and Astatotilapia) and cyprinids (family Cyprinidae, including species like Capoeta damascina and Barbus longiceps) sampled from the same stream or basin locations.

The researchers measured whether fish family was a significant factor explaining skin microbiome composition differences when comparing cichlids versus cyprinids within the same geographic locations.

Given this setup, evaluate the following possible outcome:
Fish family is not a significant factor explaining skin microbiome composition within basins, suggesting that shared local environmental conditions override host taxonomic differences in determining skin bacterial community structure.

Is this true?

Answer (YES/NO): NO